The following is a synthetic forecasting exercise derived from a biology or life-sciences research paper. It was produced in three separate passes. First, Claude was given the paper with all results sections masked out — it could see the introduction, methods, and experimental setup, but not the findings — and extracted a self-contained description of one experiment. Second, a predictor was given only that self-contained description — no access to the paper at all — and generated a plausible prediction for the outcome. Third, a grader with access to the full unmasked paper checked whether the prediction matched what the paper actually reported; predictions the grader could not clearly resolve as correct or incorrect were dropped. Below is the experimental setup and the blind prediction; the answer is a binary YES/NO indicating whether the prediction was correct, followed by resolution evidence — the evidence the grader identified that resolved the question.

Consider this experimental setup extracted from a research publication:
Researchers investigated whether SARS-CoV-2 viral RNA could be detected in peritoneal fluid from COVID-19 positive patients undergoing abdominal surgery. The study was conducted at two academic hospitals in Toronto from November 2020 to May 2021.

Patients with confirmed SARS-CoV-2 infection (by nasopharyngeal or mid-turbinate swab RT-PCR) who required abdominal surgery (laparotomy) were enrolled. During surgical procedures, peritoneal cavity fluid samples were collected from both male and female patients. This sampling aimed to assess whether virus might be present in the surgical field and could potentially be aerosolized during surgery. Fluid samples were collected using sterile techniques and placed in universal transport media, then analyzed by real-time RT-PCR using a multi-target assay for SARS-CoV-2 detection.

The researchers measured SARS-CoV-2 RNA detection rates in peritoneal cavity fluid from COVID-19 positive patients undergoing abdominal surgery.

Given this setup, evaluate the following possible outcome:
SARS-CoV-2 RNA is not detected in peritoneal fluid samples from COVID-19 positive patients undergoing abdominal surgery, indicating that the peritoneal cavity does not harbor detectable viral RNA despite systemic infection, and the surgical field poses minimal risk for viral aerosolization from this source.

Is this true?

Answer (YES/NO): NO